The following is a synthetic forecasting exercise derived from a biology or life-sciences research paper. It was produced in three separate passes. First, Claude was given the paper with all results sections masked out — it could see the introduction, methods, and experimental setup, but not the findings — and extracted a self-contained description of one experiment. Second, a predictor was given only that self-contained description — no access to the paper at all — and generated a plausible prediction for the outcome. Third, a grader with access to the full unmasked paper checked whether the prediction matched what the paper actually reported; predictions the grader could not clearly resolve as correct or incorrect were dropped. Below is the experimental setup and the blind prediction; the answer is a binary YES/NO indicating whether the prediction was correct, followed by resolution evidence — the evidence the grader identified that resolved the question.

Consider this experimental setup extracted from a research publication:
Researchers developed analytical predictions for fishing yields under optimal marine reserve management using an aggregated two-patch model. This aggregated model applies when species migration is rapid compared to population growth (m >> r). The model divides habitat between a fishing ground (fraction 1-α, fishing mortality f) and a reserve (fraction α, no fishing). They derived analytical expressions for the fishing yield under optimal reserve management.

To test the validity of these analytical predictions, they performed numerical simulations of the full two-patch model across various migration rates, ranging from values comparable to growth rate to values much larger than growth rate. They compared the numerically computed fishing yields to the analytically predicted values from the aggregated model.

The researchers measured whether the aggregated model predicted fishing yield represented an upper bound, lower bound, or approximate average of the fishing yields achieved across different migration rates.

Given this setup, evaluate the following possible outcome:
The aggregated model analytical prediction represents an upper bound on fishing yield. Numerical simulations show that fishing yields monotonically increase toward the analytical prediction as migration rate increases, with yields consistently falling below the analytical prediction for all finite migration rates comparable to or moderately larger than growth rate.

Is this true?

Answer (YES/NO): YES